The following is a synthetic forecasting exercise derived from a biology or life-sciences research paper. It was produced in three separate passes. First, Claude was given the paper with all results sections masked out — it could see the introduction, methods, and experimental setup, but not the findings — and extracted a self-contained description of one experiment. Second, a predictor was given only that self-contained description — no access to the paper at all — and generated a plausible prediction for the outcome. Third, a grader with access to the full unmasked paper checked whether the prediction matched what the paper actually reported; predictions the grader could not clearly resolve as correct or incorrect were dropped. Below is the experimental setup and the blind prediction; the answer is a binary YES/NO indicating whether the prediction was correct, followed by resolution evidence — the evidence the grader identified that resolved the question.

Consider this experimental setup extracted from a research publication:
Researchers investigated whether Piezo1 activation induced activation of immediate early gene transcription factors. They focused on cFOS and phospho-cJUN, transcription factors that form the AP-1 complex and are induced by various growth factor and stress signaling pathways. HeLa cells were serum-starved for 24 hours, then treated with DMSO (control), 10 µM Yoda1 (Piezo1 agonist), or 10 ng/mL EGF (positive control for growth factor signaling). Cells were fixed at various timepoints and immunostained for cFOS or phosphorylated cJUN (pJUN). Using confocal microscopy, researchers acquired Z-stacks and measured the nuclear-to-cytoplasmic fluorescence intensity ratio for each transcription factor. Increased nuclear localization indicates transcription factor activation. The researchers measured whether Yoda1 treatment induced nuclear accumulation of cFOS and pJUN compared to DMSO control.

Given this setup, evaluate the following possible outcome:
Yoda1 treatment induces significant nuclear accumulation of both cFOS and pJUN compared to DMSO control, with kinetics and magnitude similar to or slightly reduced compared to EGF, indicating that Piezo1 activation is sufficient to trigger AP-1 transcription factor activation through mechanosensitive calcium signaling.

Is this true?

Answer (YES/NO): NO